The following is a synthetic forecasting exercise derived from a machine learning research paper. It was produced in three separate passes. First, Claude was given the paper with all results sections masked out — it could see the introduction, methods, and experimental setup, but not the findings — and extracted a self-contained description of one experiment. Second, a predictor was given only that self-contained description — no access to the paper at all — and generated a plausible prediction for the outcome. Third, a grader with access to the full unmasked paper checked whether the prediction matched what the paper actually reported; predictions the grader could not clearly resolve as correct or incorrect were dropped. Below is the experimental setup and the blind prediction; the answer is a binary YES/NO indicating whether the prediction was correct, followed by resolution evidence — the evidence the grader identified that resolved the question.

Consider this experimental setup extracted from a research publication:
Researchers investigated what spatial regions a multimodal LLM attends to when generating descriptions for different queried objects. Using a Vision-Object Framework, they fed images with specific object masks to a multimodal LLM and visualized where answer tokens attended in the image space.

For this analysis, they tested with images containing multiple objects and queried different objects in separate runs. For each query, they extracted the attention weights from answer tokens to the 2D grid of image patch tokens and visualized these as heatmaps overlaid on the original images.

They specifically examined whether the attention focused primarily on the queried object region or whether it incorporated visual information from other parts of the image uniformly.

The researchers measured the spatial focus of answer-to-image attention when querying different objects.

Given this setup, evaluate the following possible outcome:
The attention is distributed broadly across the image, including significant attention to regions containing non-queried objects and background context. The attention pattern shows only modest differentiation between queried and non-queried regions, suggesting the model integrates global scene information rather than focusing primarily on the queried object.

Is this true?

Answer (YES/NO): NO